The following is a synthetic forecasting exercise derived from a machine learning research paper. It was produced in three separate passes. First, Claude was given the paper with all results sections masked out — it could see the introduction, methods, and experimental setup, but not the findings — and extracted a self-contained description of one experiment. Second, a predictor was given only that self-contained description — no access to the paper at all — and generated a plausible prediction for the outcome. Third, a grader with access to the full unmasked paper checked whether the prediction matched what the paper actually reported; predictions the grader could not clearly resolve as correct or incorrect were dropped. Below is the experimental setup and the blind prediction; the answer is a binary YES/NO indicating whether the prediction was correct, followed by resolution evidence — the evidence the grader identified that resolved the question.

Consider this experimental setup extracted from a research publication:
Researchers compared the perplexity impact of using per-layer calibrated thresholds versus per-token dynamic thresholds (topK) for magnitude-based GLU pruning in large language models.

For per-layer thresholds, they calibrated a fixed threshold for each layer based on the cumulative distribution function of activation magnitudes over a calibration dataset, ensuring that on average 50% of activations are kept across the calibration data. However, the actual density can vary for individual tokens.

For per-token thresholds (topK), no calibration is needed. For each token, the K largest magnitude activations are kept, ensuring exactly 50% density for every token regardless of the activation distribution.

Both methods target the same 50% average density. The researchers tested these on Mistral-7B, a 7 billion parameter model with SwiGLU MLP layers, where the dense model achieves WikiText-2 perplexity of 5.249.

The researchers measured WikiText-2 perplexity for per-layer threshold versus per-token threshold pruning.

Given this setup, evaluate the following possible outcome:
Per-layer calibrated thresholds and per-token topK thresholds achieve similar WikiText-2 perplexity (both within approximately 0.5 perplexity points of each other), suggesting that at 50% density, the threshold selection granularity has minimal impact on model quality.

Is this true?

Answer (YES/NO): YES